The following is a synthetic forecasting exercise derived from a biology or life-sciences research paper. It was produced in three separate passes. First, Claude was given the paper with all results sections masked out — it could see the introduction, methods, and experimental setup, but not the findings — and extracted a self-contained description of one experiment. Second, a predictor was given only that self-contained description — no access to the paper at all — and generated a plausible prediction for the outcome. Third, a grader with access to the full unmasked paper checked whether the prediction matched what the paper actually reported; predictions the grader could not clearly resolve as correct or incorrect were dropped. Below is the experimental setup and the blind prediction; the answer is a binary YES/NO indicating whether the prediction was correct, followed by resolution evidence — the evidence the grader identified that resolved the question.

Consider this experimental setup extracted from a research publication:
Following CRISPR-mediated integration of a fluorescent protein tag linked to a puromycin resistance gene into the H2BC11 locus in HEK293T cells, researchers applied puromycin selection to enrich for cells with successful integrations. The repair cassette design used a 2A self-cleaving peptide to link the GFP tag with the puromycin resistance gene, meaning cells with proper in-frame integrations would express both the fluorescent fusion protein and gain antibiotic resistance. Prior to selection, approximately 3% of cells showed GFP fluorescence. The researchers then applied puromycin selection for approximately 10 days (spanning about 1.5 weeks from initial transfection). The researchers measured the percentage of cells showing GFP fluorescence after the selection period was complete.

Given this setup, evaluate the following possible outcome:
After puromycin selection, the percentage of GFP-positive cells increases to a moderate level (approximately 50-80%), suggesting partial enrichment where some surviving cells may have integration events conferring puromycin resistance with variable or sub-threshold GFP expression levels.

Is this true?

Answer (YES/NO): NO